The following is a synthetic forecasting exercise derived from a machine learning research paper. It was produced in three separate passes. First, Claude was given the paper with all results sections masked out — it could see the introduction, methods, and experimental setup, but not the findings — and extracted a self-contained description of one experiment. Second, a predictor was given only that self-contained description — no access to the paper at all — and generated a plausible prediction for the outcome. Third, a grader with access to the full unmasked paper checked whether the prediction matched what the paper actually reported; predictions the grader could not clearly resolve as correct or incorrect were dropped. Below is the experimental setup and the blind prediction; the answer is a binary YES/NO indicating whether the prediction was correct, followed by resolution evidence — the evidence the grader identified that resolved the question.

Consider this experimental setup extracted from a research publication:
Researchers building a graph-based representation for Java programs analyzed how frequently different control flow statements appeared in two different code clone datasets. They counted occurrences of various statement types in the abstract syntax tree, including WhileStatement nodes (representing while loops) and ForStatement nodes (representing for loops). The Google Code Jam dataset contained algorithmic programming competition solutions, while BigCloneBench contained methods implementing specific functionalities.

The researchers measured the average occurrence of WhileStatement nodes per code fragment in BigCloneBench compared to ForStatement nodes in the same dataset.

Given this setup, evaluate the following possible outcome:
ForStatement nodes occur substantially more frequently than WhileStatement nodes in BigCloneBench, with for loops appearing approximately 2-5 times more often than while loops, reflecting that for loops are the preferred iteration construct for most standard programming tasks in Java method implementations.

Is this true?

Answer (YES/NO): NO